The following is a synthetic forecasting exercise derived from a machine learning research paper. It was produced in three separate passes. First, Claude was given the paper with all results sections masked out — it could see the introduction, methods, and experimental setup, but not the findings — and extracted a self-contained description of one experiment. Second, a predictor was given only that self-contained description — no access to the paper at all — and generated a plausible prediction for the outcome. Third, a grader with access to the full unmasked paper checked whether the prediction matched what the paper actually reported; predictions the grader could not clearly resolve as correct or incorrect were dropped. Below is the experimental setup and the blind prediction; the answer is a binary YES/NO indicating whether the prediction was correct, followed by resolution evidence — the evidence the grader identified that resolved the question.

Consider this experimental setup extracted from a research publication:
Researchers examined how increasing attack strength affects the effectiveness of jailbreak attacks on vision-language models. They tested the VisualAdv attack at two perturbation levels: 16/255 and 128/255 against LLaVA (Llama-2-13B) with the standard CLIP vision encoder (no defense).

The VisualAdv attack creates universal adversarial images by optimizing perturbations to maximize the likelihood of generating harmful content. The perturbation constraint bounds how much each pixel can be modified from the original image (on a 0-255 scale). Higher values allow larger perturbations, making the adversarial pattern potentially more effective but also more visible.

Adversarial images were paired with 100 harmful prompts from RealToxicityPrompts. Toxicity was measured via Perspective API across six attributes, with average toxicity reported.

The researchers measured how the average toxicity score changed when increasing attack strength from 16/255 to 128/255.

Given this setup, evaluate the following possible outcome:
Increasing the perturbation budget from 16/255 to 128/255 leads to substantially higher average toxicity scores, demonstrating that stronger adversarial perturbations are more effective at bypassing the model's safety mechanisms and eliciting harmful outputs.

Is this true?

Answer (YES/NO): YES